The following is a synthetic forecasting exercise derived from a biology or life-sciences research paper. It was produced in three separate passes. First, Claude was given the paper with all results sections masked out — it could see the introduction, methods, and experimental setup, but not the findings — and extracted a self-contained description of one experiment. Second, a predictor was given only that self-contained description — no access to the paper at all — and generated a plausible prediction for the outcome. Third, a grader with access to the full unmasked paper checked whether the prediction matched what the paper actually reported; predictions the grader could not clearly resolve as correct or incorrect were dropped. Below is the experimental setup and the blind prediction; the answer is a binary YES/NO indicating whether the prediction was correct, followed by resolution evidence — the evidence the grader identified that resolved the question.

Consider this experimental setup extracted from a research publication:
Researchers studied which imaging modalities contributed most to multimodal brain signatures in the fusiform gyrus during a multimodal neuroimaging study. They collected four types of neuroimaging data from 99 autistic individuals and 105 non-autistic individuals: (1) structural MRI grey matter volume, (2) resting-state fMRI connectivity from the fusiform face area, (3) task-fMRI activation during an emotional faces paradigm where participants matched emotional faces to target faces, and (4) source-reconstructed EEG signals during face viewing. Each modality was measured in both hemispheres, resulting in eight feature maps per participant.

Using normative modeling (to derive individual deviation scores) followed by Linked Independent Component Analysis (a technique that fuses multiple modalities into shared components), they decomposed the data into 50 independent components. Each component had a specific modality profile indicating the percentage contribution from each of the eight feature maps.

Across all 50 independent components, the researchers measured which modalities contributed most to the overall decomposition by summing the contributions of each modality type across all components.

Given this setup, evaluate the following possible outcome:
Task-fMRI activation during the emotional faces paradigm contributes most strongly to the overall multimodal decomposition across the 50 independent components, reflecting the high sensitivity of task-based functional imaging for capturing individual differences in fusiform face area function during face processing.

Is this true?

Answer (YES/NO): NO